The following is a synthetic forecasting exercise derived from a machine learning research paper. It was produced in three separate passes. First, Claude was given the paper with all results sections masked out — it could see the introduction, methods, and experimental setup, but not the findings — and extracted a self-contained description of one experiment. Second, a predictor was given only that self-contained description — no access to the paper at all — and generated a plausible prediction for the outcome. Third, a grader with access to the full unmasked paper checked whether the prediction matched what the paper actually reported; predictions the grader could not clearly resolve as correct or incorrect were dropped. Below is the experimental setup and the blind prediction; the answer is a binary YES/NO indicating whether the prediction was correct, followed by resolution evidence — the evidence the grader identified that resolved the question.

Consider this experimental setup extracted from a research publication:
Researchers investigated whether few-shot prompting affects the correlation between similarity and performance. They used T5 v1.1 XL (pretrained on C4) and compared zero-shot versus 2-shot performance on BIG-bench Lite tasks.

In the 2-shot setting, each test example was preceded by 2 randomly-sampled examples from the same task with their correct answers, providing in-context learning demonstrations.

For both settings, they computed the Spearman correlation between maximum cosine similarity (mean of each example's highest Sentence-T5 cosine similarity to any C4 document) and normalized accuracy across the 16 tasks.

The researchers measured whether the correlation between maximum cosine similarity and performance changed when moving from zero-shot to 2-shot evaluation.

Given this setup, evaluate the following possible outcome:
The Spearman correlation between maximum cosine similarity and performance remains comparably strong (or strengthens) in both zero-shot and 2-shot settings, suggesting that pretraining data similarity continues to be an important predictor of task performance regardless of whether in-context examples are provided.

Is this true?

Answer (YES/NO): NO